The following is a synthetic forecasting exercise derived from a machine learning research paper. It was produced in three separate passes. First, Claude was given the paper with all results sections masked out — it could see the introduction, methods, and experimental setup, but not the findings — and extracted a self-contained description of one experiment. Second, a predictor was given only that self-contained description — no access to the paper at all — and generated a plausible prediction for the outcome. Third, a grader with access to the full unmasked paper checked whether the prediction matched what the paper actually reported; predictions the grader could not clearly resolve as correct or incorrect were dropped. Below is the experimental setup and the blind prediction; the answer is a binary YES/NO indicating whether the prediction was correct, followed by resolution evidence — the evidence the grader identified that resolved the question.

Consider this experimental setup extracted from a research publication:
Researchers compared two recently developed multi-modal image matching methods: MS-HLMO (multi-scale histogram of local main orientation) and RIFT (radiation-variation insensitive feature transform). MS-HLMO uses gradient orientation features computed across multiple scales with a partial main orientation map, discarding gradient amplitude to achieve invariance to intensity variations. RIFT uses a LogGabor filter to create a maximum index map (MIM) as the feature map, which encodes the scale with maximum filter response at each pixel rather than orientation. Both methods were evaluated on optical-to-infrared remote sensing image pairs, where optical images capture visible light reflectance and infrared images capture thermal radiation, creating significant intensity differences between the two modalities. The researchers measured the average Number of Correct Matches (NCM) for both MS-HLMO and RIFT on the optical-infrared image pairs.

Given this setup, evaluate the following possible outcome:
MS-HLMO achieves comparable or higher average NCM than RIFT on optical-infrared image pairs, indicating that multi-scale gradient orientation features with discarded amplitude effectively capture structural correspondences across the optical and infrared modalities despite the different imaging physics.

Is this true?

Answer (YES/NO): YES